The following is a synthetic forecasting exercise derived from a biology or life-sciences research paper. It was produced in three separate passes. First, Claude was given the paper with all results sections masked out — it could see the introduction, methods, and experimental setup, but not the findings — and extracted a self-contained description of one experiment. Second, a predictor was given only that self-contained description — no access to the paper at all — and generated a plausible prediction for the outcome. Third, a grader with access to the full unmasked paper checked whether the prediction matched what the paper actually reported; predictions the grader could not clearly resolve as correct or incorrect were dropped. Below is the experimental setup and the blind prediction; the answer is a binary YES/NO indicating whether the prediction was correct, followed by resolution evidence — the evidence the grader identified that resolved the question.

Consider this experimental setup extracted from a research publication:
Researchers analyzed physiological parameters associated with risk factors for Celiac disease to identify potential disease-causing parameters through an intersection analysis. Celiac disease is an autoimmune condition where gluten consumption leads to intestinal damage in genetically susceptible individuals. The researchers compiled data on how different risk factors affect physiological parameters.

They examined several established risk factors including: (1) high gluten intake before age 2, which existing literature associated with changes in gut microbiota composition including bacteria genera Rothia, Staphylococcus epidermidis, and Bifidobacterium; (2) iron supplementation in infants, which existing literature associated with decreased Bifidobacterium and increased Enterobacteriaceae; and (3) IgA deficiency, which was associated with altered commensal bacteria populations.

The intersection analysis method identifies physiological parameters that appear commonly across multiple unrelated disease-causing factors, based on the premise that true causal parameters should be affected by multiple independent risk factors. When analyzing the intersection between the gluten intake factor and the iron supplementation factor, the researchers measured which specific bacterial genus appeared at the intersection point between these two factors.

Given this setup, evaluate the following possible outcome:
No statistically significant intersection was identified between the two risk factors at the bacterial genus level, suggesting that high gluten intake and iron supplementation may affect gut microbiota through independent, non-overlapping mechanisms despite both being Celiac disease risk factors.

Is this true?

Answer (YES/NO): NO